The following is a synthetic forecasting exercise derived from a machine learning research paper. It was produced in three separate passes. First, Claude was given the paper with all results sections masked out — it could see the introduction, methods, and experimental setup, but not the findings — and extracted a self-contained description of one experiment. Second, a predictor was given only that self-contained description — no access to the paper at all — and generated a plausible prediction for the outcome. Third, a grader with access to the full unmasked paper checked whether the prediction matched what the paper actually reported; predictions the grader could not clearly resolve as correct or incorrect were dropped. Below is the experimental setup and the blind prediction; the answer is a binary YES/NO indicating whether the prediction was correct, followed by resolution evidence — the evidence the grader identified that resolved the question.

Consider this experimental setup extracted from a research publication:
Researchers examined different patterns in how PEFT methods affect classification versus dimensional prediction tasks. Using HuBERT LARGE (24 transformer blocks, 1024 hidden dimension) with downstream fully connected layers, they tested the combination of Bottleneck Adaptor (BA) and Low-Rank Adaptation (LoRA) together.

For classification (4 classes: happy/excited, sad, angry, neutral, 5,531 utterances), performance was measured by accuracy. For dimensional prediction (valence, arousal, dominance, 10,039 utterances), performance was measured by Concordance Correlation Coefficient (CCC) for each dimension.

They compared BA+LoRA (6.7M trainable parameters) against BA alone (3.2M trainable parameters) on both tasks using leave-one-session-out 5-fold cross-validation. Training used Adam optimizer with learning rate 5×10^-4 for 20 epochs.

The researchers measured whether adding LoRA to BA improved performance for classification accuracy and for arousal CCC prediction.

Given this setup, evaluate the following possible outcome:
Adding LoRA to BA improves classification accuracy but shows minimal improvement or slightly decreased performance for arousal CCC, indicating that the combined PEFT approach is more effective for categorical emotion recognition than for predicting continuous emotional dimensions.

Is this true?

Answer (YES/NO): NO